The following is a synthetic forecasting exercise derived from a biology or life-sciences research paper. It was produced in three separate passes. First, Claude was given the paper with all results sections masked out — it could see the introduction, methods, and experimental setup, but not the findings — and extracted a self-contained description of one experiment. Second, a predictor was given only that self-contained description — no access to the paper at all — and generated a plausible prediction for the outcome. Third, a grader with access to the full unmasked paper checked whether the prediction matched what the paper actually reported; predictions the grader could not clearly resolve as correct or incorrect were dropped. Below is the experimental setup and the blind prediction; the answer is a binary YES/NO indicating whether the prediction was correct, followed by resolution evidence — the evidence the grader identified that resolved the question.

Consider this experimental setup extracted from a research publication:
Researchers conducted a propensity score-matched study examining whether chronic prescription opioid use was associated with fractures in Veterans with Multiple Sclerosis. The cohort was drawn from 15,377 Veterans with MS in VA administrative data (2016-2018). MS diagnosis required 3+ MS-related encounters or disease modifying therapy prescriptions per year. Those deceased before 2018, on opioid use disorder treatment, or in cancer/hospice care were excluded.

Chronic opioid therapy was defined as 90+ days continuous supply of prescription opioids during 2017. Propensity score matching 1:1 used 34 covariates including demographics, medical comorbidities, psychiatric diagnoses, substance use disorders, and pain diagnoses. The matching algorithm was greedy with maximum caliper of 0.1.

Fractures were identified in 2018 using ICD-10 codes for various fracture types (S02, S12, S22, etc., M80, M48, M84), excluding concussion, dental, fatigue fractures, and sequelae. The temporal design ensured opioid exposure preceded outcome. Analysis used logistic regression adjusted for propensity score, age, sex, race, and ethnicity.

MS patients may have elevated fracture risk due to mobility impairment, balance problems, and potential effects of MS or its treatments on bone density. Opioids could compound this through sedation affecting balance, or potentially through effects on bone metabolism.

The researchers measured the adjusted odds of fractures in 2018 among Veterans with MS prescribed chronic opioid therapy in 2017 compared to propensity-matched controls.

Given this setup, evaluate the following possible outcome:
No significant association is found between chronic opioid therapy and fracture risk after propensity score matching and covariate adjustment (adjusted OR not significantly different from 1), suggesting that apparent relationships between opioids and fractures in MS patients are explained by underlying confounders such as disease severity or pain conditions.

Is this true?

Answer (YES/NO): YES